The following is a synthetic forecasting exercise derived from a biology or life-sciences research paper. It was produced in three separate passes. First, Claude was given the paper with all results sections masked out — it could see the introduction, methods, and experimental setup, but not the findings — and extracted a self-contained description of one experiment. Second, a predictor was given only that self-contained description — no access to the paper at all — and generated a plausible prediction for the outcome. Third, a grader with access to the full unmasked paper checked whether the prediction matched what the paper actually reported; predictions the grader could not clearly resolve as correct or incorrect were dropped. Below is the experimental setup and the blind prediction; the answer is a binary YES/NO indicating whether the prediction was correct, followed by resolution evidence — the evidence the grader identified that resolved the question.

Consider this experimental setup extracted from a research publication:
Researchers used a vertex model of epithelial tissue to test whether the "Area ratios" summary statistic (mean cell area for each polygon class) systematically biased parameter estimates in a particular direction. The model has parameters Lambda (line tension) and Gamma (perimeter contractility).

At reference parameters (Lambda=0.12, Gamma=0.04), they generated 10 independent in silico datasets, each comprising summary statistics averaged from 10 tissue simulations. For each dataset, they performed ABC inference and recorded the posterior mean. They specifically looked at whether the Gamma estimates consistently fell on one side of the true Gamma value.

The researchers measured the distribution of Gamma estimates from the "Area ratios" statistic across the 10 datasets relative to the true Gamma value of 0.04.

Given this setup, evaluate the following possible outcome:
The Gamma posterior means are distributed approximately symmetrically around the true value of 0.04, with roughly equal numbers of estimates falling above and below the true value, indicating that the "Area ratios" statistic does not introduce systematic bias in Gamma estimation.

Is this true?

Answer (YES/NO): NO